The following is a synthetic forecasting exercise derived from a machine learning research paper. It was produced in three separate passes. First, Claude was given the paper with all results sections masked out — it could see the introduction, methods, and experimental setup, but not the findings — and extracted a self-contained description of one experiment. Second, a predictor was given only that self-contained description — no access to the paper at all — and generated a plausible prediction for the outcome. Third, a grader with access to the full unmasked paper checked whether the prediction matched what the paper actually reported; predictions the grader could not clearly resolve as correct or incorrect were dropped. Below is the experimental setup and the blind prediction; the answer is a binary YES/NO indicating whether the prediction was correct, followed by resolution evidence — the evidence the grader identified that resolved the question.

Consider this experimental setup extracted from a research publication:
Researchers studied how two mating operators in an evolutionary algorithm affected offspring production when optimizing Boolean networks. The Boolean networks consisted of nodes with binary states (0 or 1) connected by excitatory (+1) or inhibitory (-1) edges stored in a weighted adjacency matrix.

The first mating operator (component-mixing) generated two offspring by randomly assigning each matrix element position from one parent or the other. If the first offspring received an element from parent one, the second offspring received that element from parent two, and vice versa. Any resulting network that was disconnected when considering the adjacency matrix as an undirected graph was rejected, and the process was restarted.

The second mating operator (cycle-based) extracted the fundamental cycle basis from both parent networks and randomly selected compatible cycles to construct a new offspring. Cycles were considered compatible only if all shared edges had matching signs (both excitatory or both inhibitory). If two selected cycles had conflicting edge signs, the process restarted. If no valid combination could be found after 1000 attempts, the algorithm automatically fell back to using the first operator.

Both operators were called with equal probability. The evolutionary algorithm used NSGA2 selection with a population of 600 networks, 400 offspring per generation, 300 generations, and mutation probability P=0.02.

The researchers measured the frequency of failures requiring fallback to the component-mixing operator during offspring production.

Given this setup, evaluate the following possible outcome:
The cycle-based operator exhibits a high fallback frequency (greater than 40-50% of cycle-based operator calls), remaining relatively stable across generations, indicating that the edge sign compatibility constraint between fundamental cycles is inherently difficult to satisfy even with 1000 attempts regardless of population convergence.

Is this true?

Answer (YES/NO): NO